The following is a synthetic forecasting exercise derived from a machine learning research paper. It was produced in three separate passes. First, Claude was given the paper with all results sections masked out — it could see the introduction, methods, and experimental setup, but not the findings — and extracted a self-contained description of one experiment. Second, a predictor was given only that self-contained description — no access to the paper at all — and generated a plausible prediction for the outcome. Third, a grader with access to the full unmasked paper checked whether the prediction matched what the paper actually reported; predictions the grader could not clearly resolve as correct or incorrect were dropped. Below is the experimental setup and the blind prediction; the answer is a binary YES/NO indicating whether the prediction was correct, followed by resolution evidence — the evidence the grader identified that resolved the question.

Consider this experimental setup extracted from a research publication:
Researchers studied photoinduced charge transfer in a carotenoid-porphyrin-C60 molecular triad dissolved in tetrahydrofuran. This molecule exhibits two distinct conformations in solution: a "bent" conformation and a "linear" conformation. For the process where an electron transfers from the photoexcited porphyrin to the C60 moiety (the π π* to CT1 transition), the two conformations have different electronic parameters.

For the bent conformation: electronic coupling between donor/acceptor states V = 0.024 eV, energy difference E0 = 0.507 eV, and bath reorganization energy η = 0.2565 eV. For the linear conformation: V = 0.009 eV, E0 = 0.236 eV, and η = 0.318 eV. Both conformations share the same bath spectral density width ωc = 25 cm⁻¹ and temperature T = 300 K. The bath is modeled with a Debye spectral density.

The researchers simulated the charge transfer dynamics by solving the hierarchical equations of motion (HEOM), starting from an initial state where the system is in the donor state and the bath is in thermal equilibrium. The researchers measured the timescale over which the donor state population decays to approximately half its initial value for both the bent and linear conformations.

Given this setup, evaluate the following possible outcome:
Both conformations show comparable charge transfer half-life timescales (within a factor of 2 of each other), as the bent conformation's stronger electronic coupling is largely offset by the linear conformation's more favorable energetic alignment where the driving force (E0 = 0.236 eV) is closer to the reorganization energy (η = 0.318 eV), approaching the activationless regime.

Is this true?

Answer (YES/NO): NO